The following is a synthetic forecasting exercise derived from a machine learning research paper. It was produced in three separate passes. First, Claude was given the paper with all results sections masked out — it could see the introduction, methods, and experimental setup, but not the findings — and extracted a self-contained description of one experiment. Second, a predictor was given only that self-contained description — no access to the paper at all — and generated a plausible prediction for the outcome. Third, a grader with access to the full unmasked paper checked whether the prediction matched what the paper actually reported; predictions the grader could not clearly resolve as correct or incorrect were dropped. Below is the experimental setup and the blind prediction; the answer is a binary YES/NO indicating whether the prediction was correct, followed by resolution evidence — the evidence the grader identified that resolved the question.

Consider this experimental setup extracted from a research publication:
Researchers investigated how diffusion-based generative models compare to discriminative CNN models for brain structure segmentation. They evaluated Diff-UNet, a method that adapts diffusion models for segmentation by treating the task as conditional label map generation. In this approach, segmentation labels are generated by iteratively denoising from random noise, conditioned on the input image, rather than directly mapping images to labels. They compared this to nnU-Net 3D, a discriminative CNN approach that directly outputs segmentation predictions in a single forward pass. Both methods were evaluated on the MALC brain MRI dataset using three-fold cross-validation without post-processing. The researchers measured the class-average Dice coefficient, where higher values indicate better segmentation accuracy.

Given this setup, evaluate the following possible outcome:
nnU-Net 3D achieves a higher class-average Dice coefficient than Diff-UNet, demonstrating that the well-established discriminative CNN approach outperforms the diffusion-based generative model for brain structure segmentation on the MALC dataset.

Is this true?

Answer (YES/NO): YES